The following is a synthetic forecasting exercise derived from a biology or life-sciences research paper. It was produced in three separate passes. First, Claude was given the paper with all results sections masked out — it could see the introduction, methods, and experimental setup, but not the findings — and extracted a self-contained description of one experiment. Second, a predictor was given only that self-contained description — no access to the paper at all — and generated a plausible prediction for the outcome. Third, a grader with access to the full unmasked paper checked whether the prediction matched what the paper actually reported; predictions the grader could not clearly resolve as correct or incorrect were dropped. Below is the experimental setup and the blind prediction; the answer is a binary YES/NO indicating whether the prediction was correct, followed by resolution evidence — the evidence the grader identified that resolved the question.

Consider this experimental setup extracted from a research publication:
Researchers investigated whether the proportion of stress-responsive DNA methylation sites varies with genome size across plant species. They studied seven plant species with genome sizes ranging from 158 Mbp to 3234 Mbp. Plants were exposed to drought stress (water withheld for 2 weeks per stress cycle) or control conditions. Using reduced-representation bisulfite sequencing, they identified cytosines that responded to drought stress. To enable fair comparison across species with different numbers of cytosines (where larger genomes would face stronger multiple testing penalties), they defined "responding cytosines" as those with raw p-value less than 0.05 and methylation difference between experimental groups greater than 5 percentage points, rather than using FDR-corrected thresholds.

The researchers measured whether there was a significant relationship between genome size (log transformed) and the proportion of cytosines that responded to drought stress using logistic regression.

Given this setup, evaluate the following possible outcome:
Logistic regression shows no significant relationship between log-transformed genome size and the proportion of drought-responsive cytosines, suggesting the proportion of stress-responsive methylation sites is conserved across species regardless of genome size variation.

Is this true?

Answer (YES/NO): NO